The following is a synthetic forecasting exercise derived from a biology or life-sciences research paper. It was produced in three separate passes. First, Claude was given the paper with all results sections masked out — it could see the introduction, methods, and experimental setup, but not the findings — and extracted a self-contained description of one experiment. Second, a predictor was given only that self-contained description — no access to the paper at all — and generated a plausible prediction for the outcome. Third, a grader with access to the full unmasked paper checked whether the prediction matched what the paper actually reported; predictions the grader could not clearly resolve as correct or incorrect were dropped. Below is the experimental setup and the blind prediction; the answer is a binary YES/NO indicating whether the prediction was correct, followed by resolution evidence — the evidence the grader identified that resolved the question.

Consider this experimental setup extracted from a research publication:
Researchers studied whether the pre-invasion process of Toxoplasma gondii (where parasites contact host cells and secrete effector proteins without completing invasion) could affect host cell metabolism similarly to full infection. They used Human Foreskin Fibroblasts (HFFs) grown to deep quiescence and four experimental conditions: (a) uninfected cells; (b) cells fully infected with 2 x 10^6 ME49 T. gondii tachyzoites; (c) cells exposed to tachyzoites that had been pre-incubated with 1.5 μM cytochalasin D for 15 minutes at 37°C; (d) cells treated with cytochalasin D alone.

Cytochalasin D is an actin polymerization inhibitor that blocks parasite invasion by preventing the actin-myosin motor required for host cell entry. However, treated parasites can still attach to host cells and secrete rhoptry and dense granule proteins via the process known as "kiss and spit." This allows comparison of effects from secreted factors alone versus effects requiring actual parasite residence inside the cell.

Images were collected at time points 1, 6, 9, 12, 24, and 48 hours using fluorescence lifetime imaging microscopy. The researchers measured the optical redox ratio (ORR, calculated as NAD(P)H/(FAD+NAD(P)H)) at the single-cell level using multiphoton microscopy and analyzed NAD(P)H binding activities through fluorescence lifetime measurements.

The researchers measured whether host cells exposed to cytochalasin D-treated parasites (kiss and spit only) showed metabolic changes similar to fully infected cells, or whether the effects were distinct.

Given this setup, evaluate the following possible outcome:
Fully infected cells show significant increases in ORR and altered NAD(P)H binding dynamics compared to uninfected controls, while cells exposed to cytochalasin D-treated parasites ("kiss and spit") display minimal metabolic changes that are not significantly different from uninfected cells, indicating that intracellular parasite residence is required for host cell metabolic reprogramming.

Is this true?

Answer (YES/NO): NO